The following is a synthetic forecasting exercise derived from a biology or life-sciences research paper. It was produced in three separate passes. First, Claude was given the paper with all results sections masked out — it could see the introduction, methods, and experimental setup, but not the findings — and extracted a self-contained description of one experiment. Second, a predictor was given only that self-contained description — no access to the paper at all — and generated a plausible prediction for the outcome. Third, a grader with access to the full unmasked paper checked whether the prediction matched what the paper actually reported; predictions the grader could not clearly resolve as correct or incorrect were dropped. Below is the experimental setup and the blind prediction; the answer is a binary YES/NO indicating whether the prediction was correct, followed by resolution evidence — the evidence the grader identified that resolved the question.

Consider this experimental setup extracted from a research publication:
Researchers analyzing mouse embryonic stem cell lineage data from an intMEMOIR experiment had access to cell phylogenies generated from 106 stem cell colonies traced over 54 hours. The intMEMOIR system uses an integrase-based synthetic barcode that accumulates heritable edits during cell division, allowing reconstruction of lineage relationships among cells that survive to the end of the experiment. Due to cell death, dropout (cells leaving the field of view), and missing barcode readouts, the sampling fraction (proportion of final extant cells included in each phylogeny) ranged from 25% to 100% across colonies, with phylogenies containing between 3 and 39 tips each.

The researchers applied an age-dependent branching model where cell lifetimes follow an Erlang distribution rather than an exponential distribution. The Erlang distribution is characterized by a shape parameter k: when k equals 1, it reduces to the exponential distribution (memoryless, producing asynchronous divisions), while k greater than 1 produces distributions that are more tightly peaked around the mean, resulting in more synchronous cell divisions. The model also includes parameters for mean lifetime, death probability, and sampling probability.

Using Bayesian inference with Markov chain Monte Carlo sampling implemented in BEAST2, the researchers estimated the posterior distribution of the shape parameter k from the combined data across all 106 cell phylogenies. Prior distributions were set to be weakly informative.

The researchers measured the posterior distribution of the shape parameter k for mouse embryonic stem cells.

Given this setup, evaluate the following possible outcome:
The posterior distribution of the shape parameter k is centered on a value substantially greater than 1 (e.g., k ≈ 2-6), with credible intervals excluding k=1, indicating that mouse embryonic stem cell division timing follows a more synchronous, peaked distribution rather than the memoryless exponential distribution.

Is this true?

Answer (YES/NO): NO